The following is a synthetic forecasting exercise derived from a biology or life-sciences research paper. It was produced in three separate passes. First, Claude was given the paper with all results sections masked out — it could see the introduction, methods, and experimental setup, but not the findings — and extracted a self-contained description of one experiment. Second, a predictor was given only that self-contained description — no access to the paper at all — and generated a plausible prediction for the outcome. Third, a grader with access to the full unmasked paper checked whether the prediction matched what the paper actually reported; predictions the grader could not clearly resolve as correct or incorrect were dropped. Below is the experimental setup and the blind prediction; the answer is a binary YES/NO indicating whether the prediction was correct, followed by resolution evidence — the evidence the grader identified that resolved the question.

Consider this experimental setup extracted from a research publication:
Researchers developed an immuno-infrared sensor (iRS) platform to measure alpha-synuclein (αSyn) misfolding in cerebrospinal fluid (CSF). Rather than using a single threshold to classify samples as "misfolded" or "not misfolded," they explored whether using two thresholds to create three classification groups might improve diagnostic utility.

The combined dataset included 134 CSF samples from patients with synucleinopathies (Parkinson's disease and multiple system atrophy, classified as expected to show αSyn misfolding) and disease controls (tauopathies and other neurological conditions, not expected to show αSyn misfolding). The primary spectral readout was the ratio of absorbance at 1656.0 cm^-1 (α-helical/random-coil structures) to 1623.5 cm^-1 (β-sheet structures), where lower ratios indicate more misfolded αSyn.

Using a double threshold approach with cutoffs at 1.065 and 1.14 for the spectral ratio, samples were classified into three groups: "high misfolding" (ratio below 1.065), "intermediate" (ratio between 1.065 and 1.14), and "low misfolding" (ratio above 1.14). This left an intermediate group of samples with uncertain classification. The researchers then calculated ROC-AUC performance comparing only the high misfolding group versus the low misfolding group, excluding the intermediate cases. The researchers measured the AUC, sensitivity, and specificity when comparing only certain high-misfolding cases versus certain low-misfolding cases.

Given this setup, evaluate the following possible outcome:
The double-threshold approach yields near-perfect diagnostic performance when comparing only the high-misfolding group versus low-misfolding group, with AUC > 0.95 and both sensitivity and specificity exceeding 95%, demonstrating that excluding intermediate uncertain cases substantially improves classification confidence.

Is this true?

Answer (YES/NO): NO